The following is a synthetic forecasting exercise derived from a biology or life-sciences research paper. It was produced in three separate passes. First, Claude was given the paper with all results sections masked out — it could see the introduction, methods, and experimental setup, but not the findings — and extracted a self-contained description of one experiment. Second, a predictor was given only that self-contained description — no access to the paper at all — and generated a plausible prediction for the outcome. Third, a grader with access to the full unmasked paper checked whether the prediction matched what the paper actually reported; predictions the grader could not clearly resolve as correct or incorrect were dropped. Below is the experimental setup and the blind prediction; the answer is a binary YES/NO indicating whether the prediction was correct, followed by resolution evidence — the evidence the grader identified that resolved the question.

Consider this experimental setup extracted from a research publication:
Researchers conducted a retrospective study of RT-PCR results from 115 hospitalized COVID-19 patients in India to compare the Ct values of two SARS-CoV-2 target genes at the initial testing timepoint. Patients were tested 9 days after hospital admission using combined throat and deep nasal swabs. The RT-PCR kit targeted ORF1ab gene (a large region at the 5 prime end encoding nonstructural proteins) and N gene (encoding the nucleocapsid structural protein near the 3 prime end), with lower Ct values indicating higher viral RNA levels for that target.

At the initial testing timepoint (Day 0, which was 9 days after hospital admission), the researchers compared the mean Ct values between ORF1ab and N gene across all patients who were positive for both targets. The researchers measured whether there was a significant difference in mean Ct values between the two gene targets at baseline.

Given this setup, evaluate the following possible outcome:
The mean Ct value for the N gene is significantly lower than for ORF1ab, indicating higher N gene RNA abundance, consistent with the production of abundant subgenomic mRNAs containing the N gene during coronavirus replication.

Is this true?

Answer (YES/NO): NO